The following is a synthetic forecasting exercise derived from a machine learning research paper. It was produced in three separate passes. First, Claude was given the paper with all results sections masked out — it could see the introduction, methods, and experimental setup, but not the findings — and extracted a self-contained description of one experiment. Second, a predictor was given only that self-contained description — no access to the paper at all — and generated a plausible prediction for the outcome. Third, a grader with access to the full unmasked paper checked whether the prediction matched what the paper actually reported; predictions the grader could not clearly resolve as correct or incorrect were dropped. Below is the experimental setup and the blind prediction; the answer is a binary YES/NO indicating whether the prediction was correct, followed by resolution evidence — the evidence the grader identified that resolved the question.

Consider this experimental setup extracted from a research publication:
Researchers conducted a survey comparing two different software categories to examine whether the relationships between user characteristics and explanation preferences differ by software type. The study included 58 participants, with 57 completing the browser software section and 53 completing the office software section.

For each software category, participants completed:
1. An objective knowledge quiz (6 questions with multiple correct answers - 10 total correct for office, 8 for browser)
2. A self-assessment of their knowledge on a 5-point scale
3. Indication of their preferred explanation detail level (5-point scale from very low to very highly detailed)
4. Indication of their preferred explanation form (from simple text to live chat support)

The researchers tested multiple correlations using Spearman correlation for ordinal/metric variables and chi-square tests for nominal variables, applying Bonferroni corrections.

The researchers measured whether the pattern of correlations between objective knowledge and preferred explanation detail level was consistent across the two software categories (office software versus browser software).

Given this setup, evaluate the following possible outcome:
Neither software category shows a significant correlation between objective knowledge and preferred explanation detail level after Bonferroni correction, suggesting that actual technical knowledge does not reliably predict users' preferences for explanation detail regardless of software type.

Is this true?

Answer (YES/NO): YES